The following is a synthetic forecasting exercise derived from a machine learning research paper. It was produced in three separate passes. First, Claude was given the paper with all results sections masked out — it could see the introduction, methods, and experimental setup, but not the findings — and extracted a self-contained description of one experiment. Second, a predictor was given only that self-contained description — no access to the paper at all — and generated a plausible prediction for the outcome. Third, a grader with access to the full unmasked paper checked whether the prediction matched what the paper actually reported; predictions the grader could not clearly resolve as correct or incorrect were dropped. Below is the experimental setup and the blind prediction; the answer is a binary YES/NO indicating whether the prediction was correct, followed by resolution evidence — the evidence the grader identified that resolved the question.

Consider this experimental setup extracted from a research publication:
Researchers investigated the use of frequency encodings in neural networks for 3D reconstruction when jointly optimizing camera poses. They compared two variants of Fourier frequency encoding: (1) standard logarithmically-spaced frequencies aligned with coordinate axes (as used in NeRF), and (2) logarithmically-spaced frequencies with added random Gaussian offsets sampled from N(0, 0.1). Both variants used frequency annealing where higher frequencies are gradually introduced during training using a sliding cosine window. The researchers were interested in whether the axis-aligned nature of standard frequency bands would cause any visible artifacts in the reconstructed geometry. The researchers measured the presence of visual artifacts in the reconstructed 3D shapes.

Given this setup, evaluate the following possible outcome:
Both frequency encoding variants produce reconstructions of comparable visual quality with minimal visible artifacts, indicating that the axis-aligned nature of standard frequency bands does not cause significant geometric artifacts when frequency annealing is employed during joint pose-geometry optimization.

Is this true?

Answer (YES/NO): NO